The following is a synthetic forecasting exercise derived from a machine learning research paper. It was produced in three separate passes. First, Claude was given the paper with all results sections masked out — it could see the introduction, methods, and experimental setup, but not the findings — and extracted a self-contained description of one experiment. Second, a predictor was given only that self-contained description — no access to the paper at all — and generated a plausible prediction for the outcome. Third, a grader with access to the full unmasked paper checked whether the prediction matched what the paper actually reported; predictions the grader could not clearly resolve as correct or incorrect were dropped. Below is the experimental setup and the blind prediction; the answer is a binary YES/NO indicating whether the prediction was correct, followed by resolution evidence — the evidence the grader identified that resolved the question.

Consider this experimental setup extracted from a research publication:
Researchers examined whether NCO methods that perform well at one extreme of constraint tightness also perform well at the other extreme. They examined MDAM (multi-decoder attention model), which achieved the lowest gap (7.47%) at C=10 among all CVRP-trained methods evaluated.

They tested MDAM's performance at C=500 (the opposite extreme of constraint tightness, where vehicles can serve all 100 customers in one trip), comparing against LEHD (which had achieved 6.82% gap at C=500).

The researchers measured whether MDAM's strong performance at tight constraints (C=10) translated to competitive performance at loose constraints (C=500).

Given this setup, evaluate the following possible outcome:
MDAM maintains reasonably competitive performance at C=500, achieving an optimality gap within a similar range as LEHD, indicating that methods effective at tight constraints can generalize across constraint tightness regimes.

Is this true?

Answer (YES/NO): NO